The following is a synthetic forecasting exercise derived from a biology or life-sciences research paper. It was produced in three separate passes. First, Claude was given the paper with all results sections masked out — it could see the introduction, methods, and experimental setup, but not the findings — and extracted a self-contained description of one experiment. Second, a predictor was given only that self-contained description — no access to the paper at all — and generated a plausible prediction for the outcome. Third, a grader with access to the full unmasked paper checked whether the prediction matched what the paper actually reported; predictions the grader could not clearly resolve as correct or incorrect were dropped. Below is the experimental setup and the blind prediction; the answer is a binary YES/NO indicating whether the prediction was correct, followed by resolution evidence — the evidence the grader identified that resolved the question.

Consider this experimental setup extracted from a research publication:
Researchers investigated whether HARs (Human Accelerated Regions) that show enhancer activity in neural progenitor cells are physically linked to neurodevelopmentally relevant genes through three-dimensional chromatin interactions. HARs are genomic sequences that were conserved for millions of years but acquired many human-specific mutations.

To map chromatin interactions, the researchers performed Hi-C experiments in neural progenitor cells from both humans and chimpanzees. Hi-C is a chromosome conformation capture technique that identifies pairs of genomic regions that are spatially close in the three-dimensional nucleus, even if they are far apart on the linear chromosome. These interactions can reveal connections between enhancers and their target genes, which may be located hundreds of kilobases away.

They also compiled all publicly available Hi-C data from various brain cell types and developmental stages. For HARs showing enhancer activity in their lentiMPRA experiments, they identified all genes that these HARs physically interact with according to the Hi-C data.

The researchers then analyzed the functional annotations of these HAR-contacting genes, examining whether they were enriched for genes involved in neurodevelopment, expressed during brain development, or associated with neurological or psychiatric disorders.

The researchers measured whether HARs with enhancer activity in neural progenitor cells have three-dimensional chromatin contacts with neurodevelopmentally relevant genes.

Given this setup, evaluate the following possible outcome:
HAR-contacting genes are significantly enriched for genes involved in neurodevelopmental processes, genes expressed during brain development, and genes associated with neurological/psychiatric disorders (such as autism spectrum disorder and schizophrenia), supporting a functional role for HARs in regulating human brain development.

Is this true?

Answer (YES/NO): YES